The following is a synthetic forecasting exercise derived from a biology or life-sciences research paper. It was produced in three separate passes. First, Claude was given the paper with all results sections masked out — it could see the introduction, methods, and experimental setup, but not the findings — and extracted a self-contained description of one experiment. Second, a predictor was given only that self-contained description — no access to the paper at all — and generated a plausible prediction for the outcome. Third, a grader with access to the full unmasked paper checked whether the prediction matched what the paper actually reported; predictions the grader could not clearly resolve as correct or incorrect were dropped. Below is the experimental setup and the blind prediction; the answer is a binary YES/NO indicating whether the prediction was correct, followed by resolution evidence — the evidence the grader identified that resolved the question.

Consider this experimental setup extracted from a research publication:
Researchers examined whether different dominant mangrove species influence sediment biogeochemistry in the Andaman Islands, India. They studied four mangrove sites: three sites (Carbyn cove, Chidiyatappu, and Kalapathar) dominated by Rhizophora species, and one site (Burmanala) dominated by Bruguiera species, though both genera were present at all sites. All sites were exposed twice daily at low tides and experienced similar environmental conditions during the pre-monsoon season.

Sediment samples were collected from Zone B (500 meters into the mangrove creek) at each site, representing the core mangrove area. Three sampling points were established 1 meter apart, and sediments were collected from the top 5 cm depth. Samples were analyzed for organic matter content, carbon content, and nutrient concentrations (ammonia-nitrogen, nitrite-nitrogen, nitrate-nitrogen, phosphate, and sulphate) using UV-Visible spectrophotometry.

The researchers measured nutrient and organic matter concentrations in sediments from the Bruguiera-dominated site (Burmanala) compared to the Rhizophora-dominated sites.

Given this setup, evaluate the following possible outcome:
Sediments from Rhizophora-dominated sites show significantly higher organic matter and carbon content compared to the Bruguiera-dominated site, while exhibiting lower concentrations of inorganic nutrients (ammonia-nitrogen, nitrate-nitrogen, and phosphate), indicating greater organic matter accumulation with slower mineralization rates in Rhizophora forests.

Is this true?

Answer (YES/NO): NO